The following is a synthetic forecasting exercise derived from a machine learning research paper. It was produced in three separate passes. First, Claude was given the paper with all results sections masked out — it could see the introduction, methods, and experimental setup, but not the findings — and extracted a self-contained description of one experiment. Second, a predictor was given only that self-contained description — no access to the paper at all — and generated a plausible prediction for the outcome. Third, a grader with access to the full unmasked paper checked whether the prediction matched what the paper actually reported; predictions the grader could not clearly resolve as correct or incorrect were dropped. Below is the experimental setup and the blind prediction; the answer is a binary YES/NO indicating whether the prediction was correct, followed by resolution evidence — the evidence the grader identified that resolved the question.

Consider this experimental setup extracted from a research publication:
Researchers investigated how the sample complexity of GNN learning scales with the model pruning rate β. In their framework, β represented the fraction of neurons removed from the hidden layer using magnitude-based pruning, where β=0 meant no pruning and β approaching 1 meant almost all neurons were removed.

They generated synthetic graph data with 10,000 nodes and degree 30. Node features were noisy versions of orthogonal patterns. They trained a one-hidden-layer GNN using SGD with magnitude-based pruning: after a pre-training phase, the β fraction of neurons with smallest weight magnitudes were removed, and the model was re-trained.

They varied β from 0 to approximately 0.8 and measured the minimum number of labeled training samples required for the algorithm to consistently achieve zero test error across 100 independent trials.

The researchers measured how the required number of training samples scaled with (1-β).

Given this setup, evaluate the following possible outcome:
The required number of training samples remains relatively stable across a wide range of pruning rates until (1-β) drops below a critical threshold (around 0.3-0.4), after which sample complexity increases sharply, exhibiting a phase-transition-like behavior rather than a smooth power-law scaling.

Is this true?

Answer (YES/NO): NO